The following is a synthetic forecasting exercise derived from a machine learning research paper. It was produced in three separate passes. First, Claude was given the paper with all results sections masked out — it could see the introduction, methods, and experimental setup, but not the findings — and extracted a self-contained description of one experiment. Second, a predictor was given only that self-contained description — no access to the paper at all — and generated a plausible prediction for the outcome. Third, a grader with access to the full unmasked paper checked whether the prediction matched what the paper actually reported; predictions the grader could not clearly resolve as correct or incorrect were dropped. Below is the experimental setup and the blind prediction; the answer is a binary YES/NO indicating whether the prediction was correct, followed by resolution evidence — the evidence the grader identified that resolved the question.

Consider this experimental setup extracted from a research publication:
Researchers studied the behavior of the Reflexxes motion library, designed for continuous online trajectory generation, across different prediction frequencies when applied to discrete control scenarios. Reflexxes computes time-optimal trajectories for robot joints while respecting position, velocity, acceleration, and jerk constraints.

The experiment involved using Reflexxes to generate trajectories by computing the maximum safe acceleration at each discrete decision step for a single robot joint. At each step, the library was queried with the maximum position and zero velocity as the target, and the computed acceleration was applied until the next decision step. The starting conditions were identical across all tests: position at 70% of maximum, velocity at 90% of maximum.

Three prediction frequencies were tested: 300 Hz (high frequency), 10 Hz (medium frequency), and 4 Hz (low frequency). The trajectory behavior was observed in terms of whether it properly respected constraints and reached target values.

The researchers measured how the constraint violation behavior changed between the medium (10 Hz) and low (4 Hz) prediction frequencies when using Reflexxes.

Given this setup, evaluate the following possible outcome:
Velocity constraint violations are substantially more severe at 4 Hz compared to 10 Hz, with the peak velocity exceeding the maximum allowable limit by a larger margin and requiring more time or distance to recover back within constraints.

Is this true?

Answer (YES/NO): NO